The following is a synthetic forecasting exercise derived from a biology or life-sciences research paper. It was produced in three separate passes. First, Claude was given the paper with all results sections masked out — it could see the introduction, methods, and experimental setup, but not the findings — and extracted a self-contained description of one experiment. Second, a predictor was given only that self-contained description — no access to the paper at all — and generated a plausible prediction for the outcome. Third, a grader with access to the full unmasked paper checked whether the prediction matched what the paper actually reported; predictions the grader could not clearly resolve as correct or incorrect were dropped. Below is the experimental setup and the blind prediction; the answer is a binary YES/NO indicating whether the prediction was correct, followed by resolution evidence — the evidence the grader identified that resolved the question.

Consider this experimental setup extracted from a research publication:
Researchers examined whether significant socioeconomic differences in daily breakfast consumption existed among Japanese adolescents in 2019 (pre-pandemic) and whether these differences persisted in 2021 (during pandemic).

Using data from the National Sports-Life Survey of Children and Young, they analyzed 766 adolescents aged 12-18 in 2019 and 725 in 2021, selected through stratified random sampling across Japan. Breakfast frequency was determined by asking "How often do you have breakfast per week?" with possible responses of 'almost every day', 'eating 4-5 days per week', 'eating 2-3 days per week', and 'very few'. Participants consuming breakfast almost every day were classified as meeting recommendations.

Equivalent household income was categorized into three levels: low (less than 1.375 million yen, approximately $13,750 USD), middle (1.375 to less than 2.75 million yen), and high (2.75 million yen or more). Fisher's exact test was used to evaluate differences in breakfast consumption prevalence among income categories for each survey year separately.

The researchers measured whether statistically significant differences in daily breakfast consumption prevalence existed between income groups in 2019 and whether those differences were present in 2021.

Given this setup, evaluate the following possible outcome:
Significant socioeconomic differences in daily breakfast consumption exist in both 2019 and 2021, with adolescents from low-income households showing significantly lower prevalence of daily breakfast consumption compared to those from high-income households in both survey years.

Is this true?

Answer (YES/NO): NO